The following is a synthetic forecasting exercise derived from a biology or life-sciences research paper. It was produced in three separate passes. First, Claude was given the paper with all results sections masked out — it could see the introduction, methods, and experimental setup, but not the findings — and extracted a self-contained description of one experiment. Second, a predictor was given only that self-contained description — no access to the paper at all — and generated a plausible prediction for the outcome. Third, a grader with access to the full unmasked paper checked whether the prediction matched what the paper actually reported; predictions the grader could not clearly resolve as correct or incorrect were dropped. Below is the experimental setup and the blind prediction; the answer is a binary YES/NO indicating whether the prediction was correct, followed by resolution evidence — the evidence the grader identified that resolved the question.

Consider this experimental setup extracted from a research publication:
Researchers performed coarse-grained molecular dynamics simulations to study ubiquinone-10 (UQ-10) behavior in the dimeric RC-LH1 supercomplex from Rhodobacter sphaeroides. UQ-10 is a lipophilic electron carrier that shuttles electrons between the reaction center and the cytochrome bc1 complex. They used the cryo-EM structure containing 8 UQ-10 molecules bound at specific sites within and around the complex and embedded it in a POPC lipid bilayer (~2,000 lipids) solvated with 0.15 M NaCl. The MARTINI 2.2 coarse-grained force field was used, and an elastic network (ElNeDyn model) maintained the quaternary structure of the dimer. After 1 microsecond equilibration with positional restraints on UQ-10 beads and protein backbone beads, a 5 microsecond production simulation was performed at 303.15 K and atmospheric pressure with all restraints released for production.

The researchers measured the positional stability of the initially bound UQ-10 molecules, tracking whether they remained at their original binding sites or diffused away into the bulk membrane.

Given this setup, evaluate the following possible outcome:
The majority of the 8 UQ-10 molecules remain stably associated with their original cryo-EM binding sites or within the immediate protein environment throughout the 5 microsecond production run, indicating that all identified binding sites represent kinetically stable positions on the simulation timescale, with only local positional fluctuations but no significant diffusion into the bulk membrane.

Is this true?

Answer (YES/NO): NO